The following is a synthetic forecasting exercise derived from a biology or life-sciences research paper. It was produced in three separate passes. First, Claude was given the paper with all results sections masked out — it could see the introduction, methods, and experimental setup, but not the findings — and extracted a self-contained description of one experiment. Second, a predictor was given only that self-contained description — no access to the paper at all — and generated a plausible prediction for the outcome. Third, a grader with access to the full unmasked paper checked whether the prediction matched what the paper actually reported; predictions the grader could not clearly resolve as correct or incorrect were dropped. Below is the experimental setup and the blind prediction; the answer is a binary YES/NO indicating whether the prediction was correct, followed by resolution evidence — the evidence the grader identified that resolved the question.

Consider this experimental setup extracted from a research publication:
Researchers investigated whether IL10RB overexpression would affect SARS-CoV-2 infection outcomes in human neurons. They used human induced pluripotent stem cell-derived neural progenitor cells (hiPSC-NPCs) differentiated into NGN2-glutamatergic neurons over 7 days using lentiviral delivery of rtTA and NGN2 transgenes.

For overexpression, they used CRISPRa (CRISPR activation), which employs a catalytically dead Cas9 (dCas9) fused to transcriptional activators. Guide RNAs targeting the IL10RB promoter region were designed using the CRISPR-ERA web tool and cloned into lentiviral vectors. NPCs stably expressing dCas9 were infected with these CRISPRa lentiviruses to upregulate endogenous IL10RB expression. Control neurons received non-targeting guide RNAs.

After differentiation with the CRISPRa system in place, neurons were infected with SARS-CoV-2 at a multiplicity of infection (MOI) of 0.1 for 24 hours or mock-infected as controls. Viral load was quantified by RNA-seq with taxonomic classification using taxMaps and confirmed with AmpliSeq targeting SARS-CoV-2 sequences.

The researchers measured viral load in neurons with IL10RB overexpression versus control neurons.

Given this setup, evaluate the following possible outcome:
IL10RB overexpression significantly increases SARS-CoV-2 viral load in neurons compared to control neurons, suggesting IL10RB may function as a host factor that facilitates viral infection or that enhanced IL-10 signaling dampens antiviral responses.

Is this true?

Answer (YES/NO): YES